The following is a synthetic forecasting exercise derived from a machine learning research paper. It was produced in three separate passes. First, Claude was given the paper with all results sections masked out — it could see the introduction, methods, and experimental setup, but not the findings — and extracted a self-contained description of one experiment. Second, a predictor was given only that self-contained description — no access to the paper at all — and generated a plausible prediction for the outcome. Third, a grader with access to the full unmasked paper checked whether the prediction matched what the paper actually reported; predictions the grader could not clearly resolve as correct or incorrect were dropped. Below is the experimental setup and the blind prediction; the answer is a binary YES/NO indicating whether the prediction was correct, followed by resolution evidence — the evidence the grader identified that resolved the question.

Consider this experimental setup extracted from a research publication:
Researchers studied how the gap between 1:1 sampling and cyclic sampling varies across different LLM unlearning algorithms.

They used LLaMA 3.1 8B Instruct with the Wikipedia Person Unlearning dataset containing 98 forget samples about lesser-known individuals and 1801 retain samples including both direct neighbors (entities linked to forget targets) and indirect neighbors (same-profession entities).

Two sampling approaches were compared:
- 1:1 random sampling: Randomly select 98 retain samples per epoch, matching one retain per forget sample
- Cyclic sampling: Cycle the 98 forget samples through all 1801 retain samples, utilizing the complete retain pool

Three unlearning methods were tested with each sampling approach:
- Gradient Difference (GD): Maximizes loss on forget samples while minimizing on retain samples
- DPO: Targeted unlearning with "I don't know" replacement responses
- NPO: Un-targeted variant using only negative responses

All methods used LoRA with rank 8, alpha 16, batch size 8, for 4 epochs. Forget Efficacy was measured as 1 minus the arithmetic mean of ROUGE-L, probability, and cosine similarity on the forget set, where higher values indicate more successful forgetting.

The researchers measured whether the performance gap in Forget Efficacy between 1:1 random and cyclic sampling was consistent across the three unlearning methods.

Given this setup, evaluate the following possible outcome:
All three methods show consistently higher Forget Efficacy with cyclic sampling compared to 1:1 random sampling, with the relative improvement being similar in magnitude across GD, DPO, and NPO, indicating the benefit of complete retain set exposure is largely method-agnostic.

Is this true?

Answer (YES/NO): NO